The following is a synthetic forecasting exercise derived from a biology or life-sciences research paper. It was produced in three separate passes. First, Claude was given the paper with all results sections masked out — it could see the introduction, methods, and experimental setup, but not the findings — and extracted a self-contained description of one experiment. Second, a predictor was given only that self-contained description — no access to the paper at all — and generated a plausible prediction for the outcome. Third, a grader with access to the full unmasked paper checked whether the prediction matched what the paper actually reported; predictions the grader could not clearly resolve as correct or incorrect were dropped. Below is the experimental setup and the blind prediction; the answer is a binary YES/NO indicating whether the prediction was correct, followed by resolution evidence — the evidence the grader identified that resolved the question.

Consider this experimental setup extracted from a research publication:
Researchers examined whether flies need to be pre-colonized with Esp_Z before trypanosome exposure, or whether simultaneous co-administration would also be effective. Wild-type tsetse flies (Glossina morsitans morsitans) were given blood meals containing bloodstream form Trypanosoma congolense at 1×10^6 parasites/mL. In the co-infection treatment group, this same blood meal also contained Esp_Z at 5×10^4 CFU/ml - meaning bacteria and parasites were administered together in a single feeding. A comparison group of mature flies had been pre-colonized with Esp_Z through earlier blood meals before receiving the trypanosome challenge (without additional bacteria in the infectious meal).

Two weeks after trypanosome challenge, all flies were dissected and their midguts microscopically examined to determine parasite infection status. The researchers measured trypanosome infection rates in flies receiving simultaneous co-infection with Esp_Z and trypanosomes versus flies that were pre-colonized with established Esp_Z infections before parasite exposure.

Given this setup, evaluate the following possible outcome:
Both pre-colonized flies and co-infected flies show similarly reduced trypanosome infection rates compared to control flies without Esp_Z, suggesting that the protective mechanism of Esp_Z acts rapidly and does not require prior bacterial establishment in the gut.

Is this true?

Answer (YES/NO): NO